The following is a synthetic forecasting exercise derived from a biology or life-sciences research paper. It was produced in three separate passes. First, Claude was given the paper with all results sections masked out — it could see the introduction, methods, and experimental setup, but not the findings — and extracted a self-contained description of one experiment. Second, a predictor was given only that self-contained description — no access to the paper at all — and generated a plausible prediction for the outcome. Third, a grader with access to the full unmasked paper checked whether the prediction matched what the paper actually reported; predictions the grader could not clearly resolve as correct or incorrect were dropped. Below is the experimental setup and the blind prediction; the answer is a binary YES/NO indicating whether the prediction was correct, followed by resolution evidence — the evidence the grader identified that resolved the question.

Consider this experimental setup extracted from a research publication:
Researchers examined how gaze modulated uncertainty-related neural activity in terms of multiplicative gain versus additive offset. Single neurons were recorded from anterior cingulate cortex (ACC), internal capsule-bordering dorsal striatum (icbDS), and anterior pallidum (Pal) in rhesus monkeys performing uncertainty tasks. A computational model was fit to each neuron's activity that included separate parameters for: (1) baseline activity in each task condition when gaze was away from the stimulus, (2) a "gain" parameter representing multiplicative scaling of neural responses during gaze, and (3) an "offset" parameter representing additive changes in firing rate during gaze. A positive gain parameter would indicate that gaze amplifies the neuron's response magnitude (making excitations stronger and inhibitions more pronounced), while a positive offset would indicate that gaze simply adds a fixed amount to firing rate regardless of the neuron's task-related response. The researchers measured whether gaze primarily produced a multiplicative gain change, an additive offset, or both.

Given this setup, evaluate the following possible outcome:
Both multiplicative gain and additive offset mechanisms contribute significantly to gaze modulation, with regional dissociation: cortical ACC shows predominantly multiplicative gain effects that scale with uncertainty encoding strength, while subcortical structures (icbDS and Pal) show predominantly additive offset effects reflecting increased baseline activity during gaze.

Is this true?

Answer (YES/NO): NO